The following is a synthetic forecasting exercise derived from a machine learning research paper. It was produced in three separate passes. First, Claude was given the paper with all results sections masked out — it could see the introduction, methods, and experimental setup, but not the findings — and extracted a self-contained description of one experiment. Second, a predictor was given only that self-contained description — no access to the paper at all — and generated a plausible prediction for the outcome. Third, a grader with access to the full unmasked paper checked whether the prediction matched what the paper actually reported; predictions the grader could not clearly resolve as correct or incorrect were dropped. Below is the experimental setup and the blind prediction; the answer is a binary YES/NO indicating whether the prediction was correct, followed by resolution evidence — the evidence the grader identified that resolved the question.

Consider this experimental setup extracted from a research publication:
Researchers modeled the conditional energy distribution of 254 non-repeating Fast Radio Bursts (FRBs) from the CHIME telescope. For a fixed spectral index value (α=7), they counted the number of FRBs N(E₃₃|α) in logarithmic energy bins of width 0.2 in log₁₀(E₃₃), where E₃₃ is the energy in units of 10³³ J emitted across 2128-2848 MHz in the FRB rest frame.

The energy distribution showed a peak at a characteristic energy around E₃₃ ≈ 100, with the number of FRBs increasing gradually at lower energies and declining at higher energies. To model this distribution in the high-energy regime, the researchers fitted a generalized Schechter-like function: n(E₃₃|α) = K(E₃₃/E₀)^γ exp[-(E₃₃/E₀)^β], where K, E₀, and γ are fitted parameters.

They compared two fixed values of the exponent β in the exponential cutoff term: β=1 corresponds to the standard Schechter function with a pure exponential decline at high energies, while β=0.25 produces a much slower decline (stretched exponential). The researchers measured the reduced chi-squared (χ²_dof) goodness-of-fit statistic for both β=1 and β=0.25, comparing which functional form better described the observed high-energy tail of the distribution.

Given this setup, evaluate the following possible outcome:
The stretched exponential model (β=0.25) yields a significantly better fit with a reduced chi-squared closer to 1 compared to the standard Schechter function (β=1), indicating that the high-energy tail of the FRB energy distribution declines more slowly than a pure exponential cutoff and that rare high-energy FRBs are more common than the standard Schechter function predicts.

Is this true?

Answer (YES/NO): YES